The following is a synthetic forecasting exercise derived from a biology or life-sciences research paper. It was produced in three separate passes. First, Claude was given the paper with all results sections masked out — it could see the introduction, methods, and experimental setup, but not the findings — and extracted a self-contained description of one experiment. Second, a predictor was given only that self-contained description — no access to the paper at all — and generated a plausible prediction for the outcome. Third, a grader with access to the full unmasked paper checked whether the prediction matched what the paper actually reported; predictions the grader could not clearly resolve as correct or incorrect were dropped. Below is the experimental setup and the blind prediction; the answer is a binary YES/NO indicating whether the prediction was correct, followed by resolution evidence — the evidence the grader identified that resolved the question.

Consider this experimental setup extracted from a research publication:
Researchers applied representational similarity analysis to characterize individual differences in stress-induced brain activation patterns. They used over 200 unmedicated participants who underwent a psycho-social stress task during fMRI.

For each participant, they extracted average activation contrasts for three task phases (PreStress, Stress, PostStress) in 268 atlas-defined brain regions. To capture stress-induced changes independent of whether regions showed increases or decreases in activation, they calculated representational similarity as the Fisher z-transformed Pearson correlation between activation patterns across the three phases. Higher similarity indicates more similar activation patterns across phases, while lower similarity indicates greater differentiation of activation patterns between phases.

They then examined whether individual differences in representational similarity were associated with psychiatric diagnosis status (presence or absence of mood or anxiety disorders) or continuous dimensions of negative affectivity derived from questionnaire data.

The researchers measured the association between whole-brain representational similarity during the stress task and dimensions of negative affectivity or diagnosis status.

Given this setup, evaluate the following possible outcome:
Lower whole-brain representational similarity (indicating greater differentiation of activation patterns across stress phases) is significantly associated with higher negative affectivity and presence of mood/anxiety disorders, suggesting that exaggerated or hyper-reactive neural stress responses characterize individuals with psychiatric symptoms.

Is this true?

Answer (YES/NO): NO